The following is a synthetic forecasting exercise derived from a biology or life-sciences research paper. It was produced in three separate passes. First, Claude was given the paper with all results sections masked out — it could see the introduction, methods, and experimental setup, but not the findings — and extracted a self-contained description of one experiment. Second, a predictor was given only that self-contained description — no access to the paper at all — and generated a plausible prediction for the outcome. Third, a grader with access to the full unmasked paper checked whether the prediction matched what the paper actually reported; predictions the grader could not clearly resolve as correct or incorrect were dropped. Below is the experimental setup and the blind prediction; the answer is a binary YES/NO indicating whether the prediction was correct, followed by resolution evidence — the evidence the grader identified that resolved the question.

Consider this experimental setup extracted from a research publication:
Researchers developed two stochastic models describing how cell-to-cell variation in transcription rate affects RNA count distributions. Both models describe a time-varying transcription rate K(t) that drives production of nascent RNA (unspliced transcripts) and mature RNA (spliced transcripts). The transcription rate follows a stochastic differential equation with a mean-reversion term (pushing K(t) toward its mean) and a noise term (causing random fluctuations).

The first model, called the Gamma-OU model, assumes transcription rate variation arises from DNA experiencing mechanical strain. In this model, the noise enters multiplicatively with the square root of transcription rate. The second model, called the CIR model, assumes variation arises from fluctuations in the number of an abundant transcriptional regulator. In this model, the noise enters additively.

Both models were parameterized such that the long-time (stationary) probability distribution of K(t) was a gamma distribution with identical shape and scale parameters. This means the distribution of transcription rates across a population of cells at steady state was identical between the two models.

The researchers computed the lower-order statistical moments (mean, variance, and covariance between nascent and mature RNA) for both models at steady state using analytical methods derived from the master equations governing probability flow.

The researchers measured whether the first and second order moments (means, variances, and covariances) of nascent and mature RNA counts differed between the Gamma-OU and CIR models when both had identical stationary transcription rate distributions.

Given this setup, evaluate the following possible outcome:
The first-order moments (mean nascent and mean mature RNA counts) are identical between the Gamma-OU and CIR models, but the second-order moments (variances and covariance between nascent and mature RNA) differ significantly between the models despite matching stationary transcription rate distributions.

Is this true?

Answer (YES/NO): NO